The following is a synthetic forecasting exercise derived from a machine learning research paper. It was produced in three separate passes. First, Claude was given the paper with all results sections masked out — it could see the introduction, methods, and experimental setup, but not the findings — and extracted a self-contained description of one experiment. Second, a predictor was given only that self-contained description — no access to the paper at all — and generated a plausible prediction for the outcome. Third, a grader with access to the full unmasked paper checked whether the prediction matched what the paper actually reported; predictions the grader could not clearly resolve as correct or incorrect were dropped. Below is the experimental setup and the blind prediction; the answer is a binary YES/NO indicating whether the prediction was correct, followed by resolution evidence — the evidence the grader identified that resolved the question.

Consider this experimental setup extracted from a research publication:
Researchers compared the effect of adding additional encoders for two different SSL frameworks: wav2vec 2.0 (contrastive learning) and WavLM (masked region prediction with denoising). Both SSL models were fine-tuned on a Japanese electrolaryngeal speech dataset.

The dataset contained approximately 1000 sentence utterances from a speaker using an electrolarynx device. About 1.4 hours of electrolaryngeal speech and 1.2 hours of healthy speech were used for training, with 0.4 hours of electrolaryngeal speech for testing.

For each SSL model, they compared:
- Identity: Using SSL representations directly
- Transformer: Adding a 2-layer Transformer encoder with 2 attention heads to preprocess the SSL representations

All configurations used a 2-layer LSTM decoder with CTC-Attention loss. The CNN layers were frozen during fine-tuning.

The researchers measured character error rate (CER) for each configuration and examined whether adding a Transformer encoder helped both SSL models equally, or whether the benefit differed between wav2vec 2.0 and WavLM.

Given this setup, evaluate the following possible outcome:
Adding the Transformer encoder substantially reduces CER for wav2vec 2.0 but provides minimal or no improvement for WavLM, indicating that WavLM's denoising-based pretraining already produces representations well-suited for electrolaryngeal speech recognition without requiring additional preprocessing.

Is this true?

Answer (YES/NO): NO